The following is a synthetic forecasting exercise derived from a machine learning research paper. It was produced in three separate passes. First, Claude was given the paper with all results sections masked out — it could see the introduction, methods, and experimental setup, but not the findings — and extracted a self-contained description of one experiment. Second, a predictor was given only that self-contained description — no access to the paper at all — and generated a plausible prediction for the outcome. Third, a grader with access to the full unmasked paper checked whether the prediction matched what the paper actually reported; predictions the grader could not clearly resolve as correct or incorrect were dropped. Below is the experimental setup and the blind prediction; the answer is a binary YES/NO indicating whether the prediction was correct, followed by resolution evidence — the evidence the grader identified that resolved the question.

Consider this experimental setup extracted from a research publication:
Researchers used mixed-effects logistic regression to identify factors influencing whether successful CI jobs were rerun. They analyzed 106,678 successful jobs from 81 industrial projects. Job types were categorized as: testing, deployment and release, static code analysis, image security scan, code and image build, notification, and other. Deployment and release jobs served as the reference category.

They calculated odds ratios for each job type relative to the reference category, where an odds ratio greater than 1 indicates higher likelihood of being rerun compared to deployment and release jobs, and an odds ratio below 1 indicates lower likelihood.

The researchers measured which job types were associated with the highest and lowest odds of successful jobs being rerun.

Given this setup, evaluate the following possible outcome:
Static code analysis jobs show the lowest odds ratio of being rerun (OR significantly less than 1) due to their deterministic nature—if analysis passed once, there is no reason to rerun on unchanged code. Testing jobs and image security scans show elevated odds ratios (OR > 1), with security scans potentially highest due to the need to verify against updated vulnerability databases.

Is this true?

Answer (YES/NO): NO